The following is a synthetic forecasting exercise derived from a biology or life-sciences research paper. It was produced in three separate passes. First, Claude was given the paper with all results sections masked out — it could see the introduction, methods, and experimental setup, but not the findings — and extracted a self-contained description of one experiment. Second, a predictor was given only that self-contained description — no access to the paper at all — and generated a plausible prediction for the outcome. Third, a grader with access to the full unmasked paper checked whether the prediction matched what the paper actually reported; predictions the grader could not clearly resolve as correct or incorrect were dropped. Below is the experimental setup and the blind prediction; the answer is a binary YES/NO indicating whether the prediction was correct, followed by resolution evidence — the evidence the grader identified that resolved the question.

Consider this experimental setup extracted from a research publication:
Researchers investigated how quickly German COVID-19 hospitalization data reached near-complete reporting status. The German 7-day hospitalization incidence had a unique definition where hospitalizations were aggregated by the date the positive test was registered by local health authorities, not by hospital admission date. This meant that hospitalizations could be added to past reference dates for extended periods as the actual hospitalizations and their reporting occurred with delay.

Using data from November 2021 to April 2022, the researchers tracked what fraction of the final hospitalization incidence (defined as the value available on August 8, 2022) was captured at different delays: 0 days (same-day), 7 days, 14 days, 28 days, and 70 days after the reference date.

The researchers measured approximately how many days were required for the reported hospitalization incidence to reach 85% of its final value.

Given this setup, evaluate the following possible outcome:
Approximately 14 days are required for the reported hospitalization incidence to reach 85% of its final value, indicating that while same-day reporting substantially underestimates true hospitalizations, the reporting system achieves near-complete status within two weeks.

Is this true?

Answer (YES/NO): YES